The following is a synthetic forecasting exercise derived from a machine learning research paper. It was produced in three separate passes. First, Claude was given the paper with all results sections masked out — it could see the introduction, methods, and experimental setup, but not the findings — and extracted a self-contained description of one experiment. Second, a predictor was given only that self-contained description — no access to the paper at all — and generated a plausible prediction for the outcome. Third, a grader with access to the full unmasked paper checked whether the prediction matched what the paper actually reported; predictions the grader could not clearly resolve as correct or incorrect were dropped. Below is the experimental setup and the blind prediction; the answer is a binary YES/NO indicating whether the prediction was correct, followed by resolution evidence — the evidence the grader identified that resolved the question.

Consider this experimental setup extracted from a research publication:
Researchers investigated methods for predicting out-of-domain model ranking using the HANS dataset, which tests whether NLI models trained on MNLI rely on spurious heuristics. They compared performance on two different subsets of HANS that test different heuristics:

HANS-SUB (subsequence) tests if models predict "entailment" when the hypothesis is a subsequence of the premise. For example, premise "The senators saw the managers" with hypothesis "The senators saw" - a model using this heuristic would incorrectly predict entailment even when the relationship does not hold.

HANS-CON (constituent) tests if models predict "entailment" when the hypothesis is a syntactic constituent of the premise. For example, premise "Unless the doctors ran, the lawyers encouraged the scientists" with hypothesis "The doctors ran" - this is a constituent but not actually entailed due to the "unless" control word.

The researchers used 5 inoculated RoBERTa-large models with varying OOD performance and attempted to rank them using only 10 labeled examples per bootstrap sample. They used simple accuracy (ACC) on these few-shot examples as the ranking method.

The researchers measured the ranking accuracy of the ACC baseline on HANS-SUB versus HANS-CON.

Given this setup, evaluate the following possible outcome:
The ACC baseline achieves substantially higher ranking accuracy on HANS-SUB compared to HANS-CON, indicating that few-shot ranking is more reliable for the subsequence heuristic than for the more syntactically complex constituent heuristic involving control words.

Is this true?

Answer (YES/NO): YES